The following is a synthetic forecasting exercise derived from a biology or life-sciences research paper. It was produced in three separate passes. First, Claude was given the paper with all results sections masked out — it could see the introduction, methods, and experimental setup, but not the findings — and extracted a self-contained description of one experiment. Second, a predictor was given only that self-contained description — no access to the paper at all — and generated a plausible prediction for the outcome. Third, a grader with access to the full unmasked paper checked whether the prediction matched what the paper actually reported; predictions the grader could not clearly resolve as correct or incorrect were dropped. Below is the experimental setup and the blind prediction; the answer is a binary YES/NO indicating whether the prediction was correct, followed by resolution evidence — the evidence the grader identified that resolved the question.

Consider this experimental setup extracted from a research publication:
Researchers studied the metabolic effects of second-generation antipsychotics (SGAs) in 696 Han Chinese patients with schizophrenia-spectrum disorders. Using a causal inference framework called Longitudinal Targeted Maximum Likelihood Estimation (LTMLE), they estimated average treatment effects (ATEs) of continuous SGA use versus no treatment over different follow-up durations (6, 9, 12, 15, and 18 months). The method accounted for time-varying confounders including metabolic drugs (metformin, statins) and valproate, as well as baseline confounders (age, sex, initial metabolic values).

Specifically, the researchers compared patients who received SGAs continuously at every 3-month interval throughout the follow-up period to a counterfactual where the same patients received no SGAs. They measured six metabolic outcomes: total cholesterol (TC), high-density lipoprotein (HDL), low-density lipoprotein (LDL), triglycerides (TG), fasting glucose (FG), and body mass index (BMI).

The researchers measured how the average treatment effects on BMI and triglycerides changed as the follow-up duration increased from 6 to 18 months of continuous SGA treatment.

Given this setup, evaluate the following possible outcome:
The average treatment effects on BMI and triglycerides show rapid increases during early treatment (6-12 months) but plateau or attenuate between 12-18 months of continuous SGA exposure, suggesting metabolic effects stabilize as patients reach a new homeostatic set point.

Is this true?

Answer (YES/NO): YES